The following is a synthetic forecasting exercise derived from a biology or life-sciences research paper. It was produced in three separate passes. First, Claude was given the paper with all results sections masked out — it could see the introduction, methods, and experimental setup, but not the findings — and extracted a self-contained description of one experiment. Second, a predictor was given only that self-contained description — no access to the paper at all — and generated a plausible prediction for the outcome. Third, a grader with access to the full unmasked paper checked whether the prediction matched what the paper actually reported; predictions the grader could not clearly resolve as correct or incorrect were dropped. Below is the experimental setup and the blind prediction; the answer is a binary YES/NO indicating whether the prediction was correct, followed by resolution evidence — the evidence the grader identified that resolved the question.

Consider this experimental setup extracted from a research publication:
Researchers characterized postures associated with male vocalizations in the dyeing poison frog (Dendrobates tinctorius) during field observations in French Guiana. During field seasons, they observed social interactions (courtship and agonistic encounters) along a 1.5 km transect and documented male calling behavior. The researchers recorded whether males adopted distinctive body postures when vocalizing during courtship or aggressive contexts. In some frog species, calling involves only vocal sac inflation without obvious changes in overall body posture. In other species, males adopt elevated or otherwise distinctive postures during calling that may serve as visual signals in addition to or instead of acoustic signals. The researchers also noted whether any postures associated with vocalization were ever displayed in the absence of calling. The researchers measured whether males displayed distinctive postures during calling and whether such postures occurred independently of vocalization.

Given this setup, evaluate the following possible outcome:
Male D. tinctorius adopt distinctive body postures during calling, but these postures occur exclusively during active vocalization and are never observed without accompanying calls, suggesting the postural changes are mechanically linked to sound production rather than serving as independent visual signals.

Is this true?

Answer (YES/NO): NO